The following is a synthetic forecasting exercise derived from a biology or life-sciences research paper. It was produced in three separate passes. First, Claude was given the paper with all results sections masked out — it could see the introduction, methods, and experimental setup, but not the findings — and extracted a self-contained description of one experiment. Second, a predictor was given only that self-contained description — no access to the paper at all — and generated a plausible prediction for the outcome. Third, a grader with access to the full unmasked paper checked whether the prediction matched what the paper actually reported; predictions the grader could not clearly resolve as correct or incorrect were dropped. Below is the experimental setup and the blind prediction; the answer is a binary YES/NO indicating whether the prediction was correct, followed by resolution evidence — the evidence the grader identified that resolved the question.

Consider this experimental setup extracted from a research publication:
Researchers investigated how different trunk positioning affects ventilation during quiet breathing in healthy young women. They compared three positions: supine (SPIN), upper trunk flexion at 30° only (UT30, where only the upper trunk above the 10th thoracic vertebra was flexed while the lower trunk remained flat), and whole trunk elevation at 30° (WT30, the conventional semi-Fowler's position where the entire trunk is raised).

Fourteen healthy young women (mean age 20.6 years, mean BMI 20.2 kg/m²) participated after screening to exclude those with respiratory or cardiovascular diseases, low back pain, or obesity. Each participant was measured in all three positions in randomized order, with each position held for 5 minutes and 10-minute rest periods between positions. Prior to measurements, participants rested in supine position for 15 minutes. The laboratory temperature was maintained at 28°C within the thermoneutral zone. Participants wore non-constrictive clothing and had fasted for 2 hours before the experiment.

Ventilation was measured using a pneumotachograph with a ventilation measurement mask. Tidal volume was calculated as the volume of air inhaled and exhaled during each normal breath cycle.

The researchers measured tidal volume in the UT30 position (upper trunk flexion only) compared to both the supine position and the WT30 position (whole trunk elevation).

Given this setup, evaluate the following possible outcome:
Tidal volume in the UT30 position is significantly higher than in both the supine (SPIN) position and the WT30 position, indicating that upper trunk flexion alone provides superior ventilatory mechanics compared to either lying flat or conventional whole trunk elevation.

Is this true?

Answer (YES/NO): NO